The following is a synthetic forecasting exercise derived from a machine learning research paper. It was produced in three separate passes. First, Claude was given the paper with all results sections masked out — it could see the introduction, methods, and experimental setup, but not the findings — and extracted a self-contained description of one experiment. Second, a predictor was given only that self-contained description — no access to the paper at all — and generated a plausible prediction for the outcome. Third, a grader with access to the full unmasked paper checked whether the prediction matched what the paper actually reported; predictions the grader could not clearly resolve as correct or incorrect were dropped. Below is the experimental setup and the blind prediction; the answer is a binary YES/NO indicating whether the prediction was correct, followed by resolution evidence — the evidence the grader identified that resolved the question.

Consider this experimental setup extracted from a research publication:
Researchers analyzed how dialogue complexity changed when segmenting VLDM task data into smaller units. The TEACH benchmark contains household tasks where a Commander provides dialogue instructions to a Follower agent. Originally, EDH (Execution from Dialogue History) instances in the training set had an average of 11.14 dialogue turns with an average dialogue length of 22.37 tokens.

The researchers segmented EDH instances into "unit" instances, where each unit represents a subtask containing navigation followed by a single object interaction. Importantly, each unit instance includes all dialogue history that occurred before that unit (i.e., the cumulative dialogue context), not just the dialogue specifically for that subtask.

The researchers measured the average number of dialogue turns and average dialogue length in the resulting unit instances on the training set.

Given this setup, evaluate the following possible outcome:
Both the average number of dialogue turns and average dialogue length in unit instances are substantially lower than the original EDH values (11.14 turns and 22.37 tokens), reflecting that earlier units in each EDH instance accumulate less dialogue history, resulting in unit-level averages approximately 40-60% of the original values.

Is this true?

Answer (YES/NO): NO